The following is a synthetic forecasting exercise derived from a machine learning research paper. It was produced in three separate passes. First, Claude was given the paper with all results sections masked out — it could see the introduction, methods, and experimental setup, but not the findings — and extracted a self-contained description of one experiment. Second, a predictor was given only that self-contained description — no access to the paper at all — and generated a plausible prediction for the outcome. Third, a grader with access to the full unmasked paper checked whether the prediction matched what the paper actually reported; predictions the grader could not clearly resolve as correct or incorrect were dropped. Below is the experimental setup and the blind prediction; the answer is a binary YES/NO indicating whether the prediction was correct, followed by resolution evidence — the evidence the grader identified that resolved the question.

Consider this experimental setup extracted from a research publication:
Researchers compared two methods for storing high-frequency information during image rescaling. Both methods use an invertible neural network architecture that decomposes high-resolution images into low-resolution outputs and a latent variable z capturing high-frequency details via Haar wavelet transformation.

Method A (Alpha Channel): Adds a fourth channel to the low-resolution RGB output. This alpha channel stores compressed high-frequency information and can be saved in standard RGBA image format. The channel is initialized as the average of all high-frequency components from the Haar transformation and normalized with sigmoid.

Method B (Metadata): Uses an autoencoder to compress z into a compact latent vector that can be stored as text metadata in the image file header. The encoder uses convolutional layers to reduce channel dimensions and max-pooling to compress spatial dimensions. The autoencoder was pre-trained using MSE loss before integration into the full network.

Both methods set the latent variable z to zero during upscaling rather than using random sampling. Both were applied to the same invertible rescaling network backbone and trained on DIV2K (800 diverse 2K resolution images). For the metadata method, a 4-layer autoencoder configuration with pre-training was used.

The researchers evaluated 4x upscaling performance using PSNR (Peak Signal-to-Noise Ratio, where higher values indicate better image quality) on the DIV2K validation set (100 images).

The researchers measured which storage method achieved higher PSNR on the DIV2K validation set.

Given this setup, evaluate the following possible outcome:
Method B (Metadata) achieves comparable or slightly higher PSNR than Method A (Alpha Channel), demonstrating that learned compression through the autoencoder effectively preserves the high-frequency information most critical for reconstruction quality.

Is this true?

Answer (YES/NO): NO